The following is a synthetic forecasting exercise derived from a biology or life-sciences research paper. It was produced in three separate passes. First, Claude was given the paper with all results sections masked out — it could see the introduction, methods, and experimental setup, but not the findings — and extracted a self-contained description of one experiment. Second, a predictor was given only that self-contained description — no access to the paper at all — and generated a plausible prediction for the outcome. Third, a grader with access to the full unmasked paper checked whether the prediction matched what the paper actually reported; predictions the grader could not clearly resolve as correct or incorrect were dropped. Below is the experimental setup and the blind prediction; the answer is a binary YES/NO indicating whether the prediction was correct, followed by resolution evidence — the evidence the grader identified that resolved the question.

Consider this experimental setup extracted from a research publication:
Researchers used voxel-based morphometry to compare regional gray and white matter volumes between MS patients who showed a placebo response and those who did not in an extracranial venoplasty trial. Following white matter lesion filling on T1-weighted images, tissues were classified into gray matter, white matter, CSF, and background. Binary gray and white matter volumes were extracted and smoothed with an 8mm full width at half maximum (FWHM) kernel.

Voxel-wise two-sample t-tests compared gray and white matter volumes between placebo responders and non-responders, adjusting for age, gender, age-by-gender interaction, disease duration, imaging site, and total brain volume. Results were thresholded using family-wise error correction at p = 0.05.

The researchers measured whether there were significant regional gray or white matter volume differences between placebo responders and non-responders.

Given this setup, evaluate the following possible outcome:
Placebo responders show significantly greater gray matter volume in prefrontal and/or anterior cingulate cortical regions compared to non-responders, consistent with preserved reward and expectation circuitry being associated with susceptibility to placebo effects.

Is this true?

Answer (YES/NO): NO